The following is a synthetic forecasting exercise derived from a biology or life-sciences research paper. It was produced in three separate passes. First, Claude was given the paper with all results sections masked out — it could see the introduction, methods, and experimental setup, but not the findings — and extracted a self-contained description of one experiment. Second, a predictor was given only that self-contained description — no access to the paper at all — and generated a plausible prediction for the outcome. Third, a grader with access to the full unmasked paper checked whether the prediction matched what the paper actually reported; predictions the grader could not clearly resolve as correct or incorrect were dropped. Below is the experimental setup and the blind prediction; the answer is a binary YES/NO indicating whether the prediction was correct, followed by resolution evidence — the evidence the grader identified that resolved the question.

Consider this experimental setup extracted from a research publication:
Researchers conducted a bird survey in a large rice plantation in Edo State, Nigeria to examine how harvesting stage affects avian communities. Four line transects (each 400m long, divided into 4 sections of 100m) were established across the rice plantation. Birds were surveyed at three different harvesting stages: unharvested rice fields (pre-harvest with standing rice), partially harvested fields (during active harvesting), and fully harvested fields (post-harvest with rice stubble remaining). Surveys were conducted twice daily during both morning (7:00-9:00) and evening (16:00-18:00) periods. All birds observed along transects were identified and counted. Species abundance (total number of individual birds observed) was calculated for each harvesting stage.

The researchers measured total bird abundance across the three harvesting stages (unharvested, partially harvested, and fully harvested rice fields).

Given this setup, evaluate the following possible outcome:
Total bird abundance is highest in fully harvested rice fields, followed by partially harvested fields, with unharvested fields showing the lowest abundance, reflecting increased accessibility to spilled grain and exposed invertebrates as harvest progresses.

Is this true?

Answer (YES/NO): NO